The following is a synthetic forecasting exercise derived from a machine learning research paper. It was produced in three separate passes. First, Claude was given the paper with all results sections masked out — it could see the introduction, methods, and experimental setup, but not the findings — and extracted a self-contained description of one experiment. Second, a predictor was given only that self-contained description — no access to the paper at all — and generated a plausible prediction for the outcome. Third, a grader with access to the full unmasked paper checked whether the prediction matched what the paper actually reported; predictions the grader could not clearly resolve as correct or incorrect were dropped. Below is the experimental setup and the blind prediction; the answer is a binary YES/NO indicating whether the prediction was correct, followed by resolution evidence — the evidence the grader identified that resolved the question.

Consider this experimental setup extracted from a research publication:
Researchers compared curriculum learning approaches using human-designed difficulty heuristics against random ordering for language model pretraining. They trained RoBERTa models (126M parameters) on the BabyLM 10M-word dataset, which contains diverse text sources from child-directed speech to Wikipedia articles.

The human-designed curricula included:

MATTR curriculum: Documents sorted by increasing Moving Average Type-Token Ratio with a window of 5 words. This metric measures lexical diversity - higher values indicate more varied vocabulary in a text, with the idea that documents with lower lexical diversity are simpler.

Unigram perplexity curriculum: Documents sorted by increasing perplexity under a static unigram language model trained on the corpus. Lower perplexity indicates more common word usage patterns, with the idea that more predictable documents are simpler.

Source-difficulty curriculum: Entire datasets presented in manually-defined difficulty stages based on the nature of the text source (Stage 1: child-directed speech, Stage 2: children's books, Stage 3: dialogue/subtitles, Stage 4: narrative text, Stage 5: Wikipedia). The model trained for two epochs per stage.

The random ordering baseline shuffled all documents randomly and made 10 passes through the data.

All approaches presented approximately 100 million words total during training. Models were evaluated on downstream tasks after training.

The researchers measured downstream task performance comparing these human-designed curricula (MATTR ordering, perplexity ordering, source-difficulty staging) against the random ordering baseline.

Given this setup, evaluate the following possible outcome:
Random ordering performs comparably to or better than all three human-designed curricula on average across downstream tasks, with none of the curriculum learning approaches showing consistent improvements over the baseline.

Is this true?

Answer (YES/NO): NO